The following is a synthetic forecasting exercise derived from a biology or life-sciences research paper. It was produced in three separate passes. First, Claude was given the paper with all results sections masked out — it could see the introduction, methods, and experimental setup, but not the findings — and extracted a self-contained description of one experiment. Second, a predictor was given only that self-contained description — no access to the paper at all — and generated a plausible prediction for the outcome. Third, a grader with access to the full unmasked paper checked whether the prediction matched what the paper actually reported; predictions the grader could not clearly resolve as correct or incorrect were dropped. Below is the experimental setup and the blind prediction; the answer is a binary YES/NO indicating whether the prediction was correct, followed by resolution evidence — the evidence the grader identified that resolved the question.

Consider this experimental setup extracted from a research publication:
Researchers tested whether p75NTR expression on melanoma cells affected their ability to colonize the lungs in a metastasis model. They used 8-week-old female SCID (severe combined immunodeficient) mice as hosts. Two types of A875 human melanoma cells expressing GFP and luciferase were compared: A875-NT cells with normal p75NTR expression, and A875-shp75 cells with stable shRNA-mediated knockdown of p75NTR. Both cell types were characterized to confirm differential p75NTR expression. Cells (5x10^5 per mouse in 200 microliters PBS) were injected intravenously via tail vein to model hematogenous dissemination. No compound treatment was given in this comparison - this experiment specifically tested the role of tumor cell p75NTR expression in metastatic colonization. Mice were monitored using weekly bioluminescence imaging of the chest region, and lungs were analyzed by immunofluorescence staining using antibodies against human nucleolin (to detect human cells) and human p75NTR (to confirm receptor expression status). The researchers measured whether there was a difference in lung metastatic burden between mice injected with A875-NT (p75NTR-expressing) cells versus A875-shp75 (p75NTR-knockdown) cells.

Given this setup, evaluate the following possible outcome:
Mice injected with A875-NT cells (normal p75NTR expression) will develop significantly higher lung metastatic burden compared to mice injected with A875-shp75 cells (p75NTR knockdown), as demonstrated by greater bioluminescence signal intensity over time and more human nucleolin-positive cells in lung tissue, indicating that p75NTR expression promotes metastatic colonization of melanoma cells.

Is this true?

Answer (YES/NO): YES